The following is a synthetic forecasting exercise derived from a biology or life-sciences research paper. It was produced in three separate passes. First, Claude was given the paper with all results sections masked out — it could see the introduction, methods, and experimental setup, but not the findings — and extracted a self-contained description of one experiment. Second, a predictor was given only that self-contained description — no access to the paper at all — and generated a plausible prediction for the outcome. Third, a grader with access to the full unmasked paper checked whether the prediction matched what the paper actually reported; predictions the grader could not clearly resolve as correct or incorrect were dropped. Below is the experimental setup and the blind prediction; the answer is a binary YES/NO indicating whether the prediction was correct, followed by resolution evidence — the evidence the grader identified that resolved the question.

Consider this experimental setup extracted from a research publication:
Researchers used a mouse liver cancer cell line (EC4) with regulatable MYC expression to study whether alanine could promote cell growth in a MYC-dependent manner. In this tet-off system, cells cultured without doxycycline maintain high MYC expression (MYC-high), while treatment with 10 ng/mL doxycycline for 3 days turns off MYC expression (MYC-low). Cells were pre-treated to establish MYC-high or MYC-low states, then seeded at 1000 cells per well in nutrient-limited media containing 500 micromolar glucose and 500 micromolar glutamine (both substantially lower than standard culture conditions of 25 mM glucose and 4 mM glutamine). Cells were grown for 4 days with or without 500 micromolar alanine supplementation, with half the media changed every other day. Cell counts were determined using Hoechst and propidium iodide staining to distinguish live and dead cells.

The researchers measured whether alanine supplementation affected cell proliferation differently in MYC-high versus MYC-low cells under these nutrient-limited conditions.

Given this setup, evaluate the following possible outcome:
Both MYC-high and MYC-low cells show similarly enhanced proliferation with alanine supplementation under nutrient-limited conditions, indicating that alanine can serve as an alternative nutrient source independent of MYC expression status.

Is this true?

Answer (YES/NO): NO